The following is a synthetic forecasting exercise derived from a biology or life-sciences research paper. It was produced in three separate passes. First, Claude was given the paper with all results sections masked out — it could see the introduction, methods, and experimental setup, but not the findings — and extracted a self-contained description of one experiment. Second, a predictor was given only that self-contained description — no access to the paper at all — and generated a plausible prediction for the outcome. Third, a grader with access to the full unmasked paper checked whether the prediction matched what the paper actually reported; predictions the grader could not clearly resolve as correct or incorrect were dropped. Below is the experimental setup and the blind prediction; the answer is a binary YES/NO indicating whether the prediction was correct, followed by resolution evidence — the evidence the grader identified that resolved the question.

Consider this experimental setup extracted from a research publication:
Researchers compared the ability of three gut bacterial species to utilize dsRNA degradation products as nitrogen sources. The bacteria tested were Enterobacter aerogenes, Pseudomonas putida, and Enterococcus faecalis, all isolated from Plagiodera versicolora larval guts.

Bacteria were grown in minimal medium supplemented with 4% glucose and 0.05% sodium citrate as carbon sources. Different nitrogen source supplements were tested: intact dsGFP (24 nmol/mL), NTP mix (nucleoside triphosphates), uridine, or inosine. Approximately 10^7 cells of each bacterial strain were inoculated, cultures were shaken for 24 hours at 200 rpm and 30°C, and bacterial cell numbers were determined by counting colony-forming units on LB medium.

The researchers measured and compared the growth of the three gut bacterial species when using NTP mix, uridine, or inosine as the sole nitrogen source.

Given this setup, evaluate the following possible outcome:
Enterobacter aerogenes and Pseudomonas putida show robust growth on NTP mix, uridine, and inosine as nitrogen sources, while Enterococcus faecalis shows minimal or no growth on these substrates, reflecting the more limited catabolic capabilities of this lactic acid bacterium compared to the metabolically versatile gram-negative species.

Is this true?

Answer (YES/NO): NO